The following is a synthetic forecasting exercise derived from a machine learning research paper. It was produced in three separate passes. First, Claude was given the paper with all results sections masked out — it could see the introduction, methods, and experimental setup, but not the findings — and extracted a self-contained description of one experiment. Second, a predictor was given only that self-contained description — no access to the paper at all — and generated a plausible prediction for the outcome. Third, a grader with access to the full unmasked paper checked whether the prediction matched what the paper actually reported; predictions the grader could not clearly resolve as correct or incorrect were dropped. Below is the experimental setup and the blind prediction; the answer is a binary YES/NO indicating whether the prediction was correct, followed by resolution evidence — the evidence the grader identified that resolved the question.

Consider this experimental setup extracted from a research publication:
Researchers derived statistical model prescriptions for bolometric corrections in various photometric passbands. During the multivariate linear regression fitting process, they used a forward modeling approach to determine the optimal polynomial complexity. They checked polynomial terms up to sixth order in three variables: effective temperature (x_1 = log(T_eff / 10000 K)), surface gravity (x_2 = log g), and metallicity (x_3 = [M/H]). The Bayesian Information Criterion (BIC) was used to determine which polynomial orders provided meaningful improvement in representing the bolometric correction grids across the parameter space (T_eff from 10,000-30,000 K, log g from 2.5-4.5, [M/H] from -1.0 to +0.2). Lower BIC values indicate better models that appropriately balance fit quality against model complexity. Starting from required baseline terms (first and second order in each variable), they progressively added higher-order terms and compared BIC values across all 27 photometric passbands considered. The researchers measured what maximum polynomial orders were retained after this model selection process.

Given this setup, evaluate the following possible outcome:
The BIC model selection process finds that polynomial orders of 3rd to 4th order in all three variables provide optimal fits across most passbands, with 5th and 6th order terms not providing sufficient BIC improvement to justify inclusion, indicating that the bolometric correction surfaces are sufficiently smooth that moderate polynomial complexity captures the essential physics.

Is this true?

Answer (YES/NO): NO